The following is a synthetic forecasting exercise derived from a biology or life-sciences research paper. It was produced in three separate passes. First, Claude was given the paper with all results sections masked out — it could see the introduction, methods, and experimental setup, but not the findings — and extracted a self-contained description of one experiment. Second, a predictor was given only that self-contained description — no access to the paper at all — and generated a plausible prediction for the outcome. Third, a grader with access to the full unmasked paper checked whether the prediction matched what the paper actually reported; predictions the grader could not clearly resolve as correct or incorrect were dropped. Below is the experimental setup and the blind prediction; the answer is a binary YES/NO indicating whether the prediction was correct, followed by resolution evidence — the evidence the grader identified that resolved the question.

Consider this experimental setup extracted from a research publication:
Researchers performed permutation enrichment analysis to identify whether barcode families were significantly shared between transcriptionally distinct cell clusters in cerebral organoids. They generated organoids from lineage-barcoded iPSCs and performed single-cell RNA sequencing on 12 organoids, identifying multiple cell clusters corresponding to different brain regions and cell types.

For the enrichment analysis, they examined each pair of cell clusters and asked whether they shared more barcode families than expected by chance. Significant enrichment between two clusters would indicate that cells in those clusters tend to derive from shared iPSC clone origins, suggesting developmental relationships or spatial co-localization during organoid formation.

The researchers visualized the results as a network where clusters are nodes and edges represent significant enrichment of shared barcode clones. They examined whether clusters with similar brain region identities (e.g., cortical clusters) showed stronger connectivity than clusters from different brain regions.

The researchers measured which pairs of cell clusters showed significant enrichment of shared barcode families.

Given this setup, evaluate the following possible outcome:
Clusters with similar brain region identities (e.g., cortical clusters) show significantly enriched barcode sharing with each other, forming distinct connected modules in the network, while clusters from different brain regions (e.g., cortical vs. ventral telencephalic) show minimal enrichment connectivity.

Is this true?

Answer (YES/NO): YES